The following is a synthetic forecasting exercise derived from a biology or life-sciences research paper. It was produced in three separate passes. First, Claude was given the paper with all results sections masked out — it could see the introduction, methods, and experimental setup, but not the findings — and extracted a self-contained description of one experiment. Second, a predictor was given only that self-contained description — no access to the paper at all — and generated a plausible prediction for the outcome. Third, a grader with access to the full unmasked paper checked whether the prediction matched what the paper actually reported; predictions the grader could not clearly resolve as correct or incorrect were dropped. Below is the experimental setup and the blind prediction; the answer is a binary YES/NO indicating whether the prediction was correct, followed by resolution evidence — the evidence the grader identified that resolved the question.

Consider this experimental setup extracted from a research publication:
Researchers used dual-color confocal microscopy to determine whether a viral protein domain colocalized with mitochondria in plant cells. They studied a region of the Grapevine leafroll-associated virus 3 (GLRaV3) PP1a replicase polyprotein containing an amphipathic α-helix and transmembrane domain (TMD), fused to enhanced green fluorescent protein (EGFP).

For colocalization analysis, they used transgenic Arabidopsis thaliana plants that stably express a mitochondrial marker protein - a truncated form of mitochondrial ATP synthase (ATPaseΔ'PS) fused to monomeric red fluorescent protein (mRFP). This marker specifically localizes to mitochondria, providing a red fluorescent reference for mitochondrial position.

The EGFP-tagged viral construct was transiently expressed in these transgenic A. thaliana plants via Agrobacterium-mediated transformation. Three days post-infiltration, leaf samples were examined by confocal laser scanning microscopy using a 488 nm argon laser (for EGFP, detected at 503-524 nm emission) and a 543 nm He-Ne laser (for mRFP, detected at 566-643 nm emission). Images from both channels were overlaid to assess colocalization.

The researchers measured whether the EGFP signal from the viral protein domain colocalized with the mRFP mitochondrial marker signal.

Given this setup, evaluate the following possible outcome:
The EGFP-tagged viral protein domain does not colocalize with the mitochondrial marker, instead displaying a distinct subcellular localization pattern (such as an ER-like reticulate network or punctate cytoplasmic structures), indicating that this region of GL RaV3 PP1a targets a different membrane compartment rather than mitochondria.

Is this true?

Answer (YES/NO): NO